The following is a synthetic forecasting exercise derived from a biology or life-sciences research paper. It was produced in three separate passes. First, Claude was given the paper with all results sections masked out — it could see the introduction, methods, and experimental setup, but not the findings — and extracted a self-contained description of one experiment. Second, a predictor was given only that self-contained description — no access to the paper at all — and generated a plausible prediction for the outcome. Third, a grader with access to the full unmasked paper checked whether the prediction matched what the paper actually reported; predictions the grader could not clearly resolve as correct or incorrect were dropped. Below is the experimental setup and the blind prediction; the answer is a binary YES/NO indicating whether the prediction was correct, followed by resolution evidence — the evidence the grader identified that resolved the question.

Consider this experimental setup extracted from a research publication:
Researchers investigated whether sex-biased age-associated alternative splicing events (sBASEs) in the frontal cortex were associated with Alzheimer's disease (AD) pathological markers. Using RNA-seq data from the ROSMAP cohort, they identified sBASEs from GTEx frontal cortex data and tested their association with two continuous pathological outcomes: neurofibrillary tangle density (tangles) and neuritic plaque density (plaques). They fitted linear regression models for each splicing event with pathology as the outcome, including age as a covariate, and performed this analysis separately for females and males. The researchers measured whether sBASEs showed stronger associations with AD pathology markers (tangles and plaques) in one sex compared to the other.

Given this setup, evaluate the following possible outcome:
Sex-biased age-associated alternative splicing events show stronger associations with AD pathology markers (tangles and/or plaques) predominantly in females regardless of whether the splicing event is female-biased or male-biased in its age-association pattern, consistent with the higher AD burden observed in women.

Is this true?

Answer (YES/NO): NO